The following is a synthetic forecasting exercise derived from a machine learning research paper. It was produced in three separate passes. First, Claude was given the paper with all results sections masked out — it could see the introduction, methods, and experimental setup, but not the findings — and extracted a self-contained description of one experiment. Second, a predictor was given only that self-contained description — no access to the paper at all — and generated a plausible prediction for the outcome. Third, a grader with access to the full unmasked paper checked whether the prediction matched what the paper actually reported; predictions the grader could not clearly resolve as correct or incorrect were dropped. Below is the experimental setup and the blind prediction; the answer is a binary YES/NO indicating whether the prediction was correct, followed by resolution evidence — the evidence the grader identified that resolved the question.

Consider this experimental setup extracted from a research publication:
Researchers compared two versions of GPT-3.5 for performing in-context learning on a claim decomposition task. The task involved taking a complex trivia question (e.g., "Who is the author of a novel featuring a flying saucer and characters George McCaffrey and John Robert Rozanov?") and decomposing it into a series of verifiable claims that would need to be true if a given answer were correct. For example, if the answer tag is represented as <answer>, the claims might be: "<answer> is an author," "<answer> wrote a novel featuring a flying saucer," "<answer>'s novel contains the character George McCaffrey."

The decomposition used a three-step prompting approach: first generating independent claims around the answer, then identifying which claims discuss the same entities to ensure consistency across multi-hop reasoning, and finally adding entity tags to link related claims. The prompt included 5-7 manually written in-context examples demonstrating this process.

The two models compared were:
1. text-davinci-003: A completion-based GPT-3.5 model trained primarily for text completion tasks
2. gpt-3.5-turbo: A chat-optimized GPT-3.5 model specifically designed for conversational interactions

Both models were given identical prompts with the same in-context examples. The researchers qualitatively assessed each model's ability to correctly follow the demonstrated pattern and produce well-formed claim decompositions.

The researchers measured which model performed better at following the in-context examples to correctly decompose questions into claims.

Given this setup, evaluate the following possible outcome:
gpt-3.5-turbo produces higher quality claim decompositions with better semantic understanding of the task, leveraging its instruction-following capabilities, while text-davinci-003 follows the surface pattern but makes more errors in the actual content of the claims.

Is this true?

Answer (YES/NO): NO